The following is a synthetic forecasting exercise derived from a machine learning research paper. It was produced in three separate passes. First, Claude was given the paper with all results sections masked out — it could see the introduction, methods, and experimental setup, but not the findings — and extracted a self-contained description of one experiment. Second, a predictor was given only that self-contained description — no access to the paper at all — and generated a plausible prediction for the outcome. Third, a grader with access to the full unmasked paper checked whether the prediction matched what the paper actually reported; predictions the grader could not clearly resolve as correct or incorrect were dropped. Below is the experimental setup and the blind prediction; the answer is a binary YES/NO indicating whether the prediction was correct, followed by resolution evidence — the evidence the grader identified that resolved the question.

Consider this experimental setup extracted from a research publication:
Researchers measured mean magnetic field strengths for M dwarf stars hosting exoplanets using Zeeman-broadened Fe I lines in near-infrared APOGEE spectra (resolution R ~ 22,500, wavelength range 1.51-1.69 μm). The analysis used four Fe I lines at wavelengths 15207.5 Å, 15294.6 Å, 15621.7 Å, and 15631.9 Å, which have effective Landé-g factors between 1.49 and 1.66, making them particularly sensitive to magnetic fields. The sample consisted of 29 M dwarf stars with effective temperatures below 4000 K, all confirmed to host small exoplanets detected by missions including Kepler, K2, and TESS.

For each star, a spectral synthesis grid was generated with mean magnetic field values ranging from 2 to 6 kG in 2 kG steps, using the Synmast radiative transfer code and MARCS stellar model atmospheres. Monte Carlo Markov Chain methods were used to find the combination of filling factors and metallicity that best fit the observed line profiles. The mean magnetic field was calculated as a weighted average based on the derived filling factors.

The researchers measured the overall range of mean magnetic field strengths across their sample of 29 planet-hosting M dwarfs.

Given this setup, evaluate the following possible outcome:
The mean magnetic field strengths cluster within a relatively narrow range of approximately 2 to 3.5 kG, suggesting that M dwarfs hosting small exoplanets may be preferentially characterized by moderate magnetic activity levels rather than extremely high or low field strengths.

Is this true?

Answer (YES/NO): NO